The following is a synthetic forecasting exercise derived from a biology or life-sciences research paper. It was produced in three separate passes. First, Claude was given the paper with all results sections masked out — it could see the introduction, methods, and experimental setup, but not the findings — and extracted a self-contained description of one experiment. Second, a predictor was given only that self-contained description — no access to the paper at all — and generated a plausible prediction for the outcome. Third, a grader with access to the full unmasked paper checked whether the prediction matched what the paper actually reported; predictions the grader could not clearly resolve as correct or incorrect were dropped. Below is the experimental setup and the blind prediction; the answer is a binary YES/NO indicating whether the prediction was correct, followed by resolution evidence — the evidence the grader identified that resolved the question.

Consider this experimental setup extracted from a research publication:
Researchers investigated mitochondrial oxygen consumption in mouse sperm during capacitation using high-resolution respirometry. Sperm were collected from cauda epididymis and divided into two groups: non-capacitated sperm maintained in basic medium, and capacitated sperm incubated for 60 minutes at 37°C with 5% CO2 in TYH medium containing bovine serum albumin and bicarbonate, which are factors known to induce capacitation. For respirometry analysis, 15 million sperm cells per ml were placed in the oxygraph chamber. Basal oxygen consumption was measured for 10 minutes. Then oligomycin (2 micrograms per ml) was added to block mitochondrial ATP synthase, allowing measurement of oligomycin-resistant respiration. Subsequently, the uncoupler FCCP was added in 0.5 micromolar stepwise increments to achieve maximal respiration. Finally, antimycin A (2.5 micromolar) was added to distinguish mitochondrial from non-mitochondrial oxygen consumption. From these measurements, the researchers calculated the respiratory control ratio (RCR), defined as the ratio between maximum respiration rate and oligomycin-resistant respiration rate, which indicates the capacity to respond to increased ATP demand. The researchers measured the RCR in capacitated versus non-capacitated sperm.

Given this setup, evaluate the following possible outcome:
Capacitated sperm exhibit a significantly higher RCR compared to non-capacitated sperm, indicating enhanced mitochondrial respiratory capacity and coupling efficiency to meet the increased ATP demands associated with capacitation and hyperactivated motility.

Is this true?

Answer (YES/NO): YES